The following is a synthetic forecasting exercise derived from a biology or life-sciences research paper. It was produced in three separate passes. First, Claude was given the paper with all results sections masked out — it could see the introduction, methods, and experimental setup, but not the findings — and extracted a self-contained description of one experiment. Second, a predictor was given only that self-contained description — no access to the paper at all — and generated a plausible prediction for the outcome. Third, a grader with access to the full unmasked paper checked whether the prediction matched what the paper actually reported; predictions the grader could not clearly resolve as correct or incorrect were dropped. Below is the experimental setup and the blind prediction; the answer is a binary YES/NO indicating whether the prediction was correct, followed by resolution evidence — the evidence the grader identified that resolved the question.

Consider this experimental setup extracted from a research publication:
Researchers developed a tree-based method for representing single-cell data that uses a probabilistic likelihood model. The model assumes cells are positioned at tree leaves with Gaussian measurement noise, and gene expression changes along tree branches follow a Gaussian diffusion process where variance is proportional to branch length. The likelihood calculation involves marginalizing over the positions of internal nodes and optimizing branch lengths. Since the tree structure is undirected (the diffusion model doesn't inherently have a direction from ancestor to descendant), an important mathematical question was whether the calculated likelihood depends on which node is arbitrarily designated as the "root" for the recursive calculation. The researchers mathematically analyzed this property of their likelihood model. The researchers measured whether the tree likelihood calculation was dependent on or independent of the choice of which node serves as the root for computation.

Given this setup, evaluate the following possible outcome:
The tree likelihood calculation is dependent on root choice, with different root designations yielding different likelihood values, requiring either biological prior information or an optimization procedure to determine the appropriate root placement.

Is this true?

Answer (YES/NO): NO